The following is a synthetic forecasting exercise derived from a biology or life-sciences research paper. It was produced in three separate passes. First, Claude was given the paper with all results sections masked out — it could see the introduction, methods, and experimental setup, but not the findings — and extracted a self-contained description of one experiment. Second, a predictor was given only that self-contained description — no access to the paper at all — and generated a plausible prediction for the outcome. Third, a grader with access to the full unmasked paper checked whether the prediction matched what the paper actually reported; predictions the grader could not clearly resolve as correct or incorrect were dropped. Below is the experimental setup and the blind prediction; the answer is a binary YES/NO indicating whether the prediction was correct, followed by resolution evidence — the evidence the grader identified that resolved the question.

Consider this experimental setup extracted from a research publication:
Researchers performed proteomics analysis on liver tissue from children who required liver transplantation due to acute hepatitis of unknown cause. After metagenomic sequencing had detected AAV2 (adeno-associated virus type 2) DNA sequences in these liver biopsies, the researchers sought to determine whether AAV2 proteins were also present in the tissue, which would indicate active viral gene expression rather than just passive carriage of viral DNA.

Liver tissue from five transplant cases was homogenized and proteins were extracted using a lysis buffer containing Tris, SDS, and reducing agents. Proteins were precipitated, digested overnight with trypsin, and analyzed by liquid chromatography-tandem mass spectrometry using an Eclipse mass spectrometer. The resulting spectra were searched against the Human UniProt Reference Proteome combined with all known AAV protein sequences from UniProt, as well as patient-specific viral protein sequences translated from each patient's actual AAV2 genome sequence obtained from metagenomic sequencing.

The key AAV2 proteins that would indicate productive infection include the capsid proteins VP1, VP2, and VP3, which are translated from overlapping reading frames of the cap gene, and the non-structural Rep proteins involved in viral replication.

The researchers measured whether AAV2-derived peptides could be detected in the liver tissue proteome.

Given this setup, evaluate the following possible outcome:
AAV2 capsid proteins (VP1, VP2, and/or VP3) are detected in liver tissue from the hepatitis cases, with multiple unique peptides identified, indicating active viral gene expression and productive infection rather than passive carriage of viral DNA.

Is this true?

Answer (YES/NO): NO